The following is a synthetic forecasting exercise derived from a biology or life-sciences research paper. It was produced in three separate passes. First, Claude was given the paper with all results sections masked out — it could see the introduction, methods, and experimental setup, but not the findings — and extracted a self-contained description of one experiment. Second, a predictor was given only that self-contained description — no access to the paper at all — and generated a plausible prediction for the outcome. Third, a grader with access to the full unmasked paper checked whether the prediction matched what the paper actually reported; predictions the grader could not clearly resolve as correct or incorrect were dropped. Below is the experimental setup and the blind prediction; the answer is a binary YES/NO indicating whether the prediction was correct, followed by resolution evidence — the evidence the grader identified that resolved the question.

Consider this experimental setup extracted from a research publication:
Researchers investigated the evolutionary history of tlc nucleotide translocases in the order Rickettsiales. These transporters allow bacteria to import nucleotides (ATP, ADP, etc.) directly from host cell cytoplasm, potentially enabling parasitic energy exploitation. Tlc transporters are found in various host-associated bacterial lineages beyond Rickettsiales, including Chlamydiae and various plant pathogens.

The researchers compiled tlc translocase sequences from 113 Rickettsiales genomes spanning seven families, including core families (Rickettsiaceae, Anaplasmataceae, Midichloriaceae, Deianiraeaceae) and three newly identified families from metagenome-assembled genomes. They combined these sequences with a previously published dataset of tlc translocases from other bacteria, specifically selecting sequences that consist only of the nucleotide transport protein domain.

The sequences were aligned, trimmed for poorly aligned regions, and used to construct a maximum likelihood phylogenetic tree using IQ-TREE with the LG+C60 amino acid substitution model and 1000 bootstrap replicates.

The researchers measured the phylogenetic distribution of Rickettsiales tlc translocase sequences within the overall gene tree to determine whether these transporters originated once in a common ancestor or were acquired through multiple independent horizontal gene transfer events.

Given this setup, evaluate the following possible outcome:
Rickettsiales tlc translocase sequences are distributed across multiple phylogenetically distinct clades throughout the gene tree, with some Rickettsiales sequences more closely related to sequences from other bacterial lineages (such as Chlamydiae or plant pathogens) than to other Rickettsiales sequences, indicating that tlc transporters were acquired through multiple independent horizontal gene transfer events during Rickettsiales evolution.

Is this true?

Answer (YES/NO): YES